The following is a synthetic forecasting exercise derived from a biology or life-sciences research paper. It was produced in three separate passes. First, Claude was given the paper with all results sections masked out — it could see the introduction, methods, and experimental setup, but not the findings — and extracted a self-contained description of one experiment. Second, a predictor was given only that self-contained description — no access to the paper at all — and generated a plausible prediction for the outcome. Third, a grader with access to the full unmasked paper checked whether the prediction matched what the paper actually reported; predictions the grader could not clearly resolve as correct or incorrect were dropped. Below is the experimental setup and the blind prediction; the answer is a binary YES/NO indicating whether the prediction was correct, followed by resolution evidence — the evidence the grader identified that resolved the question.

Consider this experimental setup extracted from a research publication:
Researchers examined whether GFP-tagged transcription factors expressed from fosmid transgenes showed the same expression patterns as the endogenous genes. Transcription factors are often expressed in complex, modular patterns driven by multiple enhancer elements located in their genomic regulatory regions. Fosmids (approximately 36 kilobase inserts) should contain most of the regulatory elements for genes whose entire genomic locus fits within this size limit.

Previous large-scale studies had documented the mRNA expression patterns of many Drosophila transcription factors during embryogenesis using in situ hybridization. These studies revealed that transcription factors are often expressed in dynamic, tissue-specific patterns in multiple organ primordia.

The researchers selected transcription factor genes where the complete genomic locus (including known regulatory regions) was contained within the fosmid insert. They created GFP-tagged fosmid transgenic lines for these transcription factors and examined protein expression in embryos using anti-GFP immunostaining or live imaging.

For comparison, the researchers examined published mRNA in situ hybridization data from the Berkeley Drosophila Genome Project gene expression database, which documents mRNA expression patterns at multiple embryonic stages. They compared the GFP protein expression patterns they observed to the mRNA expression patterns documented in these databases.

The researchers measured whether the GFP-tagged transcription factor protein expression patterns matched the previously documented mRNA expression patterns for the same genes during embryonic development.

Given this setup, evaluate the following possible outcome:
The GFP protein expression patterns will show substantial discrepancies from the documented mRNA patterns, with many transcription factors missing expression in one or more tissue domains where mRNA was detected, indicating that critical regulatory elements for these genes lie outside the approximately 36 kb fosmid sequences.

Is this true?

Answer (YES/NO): NO